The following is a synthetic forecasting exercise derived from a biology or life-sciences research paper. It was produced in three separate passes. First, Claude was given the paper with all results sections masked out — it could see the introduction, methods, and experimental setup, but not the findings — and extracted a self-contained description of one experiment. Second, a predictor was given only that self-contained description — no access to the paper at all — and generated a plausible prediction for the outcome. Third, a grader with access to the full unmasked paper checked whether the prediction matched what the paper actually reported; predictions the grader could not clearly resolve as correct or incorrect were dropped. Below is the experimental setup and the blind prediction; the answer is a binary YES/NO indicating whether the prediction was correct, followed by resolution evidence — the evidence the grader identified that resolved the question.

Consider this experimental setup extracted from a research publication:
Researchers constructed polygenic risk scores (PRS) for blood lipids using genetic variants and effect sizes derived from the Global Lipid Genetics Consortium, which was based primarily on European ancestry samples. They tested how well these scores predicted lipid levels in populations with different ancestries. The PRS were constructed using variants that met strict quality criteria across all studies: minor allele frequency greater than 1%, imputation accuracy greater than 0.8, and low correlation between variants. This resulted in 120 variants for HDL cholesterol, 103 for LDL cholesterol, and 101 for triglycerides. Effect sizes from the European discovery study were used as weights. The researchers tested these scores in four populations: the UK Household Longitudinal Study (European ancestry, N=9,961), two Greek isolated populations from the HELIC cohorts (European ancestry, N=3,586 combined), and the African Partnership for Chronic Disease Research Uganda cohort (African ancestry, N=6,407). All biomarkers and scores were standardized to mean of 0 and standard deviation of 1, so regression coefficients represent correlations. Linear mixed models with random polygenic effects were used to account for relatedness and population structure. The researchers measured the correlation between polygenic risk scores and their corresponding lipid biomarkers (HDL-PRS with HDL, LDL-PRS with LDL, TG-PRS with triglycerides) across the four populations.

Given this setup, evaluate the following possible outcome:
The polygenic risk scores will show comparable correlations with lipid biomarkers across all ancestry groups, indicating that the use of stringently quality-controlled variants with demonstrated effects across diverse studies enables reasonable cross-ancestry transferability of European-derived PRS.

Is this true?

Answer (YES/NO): NO